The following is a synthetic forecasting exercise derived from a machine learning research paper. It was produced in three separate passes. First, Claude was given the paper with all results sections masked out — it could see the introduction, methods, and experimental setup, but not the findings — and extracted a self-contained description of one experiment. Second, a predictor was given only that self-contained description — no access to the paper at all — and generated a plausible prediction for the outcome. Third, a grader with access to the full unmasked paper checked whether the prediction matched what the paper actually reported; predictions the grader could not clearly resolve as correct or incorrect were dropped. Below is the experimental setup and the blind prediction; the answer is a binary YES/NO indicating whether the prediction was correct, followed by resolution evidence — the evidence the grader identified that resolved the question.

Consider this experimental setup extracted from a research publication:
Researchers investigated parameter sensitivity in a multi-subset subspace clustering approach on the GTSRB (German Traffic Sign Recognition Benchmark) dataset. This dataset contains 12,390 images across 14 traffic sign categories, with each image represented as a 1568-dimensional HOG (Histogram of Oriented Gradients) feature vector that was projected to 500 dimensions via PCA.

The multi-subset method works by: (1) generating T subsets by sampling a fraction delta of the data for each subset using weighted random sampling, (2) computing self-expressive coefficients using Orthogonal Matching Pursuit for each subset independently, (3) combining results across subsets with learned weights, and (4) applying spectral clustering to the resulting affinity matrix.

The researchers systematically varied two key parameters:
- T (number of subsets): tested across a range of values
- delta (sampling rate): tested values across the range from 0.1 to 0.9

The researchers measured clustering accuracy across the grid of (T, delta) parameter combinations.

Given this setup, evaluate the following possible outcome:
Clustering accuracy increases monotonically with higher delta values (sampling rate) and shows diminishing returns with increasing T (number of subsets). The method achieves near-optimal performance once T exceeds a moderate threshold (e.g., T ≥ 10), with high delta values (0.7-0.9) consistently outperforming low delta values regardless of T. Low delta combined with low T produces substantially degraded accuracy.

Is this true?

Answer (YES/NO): NO